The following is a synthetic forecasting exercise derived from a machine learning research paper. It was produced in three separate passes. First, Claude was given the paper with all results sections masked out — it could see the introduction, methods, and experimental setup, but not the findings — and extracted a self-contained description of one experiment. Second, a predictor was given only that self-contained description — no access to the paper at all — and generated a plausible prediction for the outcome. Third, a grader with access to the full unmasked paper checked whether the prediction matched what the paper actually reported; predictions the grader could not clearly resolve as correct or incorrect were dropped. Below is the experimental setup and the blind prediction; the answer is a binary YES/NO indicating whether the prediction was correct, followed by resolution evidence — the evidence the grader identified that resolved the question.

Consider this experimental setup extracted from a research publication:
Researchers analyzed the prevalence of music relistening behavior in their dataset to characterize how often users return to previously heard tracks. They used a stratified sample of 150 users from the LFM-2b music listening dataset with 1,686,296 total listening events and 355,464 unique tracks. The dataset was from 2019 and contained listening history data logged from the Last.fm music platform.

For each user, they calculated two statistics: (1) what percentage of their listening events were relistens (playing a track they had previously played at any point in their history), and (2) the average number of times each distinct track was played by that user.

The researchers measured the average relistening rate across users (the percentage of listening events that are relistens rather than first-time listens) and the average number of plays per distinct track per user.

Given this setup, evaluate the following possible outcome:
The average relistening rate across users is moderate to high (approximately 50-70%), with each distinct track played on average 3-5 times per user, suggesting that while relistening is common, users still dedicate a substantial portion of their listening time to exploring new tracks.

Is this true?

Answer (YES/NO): NO